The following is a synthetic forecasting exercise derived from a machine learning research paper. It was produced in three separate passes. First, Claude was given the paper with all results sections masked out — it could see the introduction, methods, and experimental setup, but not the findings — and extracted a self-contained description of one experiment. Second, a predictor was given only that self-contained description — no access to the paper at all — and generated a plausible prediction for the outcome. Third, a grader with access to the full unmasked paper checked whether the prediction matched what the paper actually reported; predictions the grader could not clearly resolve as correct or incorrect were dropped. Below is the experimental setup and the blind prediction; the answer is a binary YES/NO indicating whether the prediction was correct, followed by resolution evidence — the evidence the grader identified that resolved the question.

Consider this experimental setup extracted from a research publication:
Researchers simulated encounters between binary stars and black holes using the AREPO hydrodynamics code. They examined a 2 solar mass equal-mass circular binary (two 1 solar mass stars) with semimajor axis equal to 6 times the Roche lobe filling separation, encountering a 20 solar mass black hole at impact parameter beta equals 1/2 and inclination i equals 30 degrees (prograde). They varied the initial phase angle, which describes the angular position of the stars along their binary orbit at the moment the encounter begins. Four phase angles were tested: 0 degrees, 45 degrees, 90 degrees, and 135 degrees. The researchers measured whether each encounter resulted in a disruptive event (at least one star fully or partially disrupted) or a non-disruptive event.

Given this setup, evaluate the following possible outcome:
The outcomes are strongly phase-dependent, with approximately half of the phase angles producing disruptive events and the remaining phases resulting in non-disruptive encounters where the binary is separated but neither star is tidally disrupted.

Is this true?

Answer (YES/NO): NO